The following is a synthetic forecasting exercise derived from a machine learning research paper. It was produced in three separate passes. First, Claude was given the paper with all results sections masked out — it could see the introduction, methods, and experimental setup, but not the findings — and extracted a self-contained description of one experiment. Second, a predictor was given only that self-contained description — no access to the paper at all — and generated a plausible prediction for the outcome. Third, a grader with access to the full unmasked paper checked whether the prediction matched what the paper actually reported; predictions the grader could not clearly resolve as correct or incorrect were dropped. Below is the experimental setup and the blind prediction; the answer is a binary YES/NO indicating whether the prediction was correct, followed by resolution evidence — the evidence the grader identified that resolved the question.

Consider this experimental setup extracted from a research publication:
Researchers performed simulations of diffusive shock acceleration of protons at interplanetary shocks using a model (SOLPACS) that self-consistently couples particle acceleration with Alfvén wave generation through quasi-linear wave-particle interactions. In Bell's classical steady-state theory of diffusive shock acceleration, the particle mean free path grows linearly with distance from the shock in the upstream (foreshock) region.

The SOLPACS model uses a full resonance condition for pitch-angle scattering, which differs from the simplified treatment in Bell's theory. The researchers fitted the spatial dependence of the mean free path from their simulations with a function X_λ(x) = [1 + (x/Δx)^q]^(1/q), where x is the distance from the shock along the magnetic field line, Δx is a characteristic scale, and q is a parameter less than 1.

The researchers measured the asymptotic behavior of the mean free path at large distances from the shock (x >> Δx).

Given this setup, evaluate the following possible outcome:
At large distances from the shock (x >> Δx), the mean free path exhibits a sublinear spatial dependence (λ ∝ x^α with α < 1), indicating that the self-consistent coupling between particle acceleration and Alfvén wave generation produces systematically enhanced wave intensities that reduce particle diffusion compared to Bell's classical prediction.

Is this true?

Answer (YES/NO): NO